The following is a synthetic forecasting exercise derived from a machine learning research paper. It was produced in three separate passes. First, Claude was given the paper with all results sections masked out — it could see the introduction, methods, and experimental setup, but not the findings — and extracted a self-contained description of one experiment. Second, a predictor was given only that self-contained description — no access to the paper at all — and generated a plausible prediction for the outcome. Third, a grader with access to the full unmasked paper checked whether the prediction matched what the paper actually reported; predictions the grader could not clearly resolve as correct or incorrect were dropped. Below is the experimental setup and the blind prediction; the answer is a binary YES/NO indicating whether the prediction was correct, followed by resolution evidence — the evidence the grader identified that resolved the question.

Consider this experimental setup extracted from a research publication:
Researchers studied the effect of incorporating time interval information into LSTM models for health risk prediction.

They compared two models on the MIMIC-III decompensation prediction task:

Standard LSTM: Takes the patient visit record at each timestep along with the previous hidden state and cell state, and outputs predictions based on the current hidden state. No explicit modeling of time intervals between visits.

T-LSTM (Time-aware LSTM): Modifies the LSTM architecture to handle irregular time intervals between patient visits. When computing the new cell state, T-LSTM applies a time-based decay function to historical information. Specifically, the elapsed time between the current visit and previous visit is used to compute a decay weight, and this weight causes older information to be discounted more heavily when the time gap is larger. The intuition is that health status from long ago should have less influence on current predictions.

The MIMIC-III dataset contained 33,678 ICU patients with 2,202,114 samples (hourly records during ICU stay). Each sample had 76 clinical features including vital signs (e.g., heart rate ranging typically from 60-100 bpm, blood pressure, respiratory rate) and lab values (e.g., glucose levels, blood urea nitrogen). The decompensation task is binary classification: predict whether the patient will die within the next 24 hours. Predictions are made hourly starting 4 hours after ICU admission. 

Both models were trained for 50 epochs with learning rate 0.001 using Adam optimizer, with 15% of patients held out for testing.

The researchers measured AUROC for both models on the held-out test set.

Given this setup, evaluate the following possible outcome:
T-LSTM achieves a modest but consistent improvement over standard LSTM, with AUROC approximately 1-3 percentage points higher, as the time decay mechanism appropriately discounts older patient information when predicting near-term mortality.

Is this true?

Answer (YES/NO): NO